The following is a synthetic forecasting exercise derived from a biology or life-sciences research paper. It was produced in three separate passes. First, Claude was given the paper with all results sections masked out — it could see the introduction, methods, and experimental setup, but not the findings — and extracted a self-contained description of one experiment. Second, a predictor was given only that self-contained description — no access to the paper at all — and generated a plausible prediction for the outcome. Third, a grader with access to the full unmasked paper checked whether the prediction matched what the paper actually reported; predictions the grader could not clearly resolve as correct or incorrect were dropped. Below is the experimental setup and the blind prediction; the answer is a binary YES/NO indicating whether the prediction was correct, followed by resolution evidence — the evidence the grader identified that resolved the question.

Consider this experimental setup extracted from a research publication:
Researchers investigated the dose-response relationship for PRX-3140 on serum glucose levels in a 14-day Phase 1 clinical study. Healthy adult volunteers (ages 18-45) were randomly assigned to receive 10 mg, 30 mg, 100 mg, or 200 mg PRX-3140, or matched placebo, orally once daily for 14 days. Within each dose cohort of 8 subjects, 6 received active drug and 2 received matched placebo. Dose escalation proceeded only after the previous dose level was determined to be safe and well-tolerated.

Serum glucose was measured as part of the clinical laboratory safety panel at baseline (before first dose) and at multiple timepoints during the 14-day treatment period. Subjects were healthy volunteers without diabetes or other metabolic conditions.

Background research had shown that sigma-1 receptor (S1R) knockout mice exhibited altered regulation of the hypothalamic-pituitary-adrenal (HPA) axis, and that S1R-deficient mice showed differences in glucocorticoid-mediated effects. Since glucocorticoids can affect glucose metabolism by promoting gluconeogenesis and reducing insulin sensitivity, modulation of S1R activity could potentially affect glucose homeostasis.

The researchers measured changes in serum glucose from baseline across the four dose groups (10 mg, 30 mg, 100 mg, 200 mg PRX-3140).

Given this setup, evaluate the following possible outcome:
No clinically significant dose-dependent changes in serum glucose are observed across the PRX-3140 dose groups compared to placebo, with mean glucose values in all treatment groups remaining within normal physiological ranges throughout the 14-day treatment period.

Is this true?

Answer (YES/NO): NO